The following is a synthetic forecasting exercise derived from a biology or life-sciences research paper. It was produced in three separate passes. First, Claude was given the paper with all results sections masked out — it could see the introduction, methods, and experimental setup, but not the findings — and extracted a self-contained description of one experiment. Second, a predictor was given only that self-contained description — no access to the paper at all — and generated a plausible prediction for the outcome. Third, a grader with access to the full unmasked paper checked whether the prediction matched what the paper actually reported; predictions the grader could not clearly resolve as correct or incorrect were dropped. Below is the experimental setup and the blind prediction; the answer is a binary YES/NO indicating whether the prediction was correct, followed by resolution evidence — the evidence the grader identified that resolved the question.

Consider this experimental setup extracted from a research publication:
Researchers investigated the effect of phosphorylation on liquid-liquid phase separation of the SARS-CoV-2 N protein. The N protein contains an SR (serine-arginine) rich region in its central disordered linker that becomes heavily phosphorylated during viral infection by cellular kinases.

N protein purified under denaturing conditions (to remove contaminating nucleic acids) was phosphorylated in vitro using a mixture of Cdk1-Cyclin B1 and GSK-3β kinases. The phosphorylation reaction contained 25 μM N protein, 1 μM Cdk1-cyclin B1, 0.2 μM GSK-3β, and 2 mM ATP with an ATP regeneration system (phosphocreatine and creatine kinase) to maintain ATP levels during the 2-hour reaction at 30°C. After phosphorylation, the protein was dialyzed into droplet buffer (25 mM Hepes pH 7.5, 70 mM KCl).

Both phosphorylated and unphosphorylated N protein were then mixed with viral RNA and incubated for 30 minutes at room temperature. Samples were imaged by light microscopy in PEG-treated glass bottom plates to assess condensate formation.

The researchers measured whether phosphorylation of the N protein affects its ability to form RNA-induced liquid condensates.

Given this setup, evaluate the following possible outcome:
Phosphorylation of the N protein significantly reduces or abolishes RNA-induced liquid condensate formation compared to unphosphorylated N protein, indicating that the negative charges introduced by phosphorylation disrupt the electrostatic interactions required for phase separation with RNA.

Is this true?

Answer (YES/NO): NO